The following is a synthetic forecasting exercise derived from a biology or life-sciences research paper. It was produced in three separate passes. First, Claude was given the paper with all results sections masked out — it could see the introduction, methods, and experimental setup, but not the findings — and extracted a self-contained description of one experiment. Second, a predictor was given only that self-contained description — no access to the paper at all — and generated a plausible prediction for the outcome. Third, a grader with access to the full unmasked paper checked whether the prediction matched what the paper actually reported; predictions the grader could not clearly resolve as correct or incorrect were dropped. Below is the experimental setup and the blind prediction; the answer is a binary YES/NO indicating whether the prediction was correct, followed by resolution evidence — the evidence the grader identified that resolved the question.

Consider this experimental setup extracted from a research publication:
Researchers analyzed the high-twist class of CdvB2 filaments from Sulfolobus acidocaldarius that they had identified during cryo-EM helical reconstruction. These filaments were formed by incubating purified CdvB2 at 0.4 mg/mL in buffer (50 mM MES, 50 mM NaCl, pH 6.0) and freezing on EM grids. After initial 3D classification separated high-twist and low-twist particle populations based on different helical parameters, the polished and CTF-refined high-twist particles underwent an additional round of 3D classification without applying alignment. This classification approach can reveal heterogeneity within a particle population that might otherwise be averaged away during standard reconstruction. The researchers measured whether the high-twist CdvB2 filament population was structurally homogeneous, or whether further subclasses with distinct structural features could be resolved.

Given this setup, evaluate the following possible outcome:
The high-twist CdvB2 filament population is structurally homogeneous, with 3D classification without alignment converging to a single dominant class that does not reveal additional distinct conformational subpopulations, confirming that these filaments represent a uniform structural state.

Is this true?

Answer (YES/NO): NO